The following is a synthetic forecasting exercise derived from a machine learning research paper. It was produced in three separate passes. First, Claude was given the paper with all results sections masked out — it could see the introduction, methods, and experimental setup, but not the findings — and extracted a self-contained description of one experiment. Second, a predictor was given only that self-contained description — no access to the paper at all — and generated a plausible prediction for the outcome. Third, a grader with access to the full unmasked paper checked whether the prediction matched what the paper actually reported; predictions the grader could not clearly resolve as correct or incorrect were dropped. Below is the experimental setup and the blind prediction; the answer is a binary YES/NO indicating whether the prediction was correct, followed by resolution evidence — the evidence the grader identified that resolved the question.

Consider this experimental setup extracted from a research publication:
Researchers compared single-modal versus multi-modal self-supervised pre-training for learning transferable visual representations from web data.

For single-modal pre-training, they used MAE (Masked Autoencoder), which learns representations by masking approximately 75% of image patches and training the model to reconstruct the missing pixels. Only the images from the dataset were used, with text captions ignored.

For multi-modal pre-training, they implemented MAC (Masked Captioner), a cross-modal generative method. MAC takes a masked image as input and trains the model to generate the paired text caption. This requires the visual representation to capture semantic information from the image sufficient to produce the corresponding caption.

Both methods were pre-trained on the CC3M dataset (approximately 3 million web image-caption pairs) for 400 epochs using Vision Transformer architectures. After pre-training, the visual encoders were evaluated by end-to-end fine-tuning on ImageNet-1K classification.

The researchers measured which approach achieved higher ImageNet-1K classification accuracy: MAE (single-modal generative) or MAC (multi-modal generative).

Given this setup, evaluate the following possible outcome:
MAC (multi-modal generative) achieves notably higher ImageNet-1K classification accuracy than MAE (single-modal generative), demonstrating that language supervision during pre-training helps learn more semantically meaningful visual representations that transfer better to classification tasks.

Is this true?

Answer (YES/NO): NO